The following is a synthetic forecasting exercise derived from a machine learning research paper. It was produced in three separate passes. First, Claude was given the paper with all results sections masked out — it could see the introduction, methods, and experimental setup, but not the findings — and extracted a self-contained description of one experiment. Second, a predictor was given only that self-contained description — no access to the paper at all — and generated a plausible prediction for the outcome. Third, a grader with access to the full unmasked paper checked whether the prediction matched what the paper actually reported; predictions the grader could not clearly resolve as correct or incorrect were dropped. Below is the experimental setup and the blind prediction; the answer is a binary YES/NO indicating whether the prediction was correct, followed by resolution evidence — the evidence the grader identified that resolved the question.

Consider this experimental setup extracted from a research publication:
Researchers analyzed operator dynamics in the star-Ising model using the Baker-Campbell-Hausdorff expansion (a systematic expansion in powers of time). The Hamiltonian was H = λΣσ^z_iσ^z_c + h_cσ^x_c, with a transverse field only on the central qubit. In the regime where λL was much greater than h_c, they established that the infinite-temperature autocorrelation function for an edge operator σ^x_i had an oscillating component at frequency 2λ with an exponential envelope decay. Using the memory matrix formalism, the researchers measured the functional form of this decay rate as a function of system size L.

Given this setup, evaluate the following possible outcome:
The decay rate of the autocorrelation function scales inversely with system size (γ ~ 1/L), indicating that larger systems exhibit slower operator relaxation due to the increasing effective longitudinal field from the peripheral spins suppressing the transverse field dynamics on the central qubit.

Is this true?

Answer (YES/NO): NO